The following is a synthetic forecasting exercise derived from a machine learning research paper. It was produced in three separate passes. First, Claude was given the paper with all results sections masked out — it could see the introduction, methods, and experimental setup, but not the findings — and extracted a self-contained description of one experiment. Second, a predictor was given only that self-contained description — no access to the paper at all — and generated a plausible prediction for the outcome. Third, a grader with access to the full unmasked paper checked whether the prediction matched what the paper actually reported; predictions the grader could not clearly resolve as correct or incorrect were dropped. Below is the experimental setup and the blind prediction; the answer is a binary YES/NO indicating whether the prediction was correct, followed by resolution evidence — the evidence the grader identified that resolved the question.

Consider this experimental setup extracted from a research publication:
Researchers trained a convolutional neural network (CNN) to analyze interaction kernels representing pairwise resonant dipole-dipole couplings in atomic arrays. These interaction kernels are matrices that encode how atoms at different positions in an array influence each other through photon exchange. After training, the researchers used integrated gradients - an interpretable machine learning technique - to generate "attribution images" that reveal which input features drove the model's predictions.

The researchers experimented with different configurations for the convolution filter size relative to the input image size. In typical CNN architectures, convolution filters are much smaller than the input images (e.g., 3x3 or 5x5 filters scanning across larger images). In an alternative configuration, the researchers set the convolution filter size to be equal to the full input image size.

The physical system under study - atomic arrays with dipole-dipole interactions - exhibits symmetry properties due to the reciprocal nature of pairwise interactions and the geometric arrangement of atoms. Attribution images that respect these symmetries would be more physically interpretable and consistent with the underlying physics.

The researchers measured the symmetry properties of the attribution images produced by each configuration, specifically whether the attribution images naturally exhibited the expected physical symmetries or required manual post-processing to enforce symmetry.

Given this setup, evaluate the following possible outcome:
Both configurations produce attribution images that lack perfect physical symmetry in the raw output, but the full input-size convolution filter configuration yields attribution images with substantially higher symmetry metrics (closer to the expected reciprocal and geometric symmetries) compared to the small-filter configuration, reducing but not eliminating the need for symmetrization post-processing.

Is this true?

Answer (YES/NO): NO